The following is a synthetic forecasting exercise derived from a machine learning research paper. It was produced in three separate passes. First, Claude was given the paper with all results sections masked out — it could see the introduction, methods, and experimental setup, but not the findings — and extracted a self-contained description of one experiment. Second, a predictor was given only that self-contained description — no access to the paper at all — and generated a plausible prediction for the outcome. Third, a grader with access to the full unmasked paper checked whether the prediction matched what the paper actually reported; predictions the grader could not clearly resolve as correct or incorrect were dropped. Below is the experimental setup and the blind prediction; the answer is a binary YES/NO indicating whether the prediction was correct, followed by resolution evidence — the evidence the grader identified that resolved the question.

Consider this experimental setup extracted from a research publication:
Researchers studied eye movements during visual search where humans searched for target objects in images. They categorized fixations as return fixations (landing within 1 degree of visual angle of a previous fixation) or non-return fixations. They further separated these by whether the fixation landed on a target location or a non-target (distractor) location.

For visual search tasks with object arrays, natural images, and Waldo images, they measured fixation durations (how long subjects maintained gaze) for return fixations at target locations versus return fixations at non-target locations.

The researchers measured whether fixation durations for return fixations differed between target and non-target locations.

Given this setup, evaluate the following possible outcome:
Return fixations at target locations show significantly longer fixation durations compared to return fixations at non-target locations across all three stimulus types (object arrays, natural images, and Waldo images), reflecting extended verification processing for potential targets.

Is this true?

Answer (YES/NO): YES